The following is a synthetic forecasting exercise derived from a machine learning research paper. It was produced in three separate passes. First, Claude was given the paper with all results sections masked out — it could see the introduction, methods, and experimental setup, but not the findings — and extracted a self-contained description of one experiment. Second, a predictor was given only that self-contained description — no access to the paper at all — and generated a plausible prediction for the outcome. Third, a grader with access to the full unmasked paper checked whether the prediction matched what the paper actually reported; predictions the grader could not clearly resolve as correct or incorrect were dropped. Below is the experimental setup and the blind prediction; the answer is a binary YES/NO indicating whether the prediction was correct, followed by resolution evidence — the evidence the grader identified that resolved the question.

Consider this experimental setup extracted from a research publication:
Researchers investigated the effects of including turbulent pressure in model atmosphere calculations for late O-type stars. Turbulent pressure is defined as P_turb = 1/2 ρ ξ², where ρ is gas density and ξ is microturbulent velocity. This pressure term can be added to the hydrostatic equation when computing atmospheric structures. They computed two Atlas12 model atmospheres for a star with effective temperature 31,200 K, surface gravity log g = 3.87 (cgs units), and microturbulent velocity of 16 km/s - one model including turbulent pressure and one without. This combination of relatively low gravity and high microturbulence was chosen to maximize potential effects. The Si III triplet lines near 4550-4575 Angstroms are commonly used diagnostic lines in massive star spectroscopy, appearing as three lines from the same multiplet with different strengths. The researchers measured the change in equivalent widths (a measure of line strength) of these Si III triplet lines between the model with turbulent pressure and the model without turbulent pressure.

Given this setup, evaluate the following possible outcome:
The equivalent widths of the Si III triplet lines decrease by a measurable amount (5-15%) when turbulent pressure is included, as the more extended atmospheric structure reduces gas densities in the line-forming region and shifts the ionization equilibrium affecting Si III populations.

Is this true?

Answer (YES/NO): NO